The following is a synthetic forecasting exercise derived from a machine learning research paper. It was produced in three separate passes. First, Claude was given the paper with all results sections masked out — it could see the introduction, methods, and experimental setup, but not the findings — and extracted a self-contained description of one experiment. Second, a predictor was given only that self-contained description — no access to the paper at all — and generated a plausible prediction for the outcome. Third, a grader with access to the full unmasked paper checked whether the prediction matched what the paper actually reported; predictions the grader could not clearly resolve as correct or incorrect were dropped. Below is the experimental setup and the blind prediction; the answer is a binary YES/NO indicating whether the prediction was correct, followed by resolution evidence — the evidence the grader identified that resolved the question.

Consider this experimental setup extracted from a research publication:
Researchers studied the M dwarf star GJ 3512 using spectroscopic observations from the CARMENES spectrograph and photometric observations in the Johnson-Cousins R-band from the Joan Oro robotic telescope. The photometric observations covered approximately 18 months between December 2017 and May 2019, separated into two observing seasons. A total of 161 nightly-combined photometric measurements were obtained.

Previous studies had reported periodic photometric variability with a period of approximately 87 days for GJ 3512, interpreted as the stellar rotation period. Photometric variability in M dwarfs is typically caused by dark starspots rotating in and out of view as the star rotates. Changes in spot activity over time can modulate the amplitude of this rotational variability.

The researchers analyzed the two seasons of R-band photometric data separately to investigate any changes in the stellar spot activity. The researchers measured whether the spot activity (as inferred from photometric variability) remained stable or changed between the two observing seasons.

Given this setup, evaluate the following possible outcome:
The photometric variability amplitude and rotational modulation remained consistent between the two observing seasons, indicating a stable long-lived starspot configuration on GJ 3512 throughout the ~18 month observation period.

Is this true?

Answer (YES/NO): NO